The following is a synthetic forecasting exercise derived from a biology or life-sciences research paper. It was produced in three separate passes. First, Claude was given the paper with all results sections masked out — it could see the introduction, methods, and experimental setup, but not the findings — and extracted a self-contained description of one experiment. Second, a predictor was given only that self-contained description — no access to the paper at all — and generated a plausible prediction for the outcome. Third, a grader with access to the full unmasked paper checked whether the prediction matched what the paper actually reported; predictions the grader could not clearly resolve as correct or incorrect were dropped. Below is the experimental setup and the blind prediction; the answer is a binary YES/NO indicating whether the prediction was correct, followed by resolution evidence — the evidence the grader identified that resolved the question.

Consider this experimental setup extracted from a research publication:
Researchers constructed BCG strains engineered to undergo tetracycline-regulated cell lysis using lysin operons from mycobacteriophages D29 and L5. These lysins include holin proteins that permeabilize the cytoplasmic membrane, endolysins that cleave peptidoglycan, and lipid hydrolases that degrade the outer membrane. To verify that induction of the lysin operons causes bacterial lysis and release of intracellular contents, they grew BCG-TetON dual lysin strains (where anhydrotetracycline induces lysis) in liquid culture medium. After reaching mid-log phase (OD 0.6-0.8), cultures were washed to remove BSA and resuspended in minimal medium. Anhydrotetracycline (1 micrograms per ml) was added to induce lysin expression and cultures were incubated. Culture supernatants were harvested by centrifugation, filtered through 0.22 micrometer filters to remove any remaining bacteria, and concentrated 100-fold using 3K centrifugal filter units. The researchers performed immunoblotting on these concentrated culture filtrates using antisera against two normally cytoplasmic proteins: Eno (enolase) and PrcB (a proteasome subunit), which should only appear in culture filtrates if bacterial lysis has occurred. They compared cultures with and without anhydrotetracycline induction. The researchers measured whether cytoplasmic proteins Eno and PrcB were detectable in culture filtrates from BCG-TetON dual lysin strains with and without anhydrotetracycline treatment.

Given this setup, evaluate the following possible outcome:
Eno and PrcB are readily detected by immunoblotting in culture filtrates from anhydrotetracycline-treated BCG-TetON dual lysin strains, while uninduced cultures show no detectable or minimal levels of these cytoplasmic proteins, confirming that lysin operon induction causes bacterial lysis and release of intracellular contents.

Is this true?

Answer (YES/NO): YES